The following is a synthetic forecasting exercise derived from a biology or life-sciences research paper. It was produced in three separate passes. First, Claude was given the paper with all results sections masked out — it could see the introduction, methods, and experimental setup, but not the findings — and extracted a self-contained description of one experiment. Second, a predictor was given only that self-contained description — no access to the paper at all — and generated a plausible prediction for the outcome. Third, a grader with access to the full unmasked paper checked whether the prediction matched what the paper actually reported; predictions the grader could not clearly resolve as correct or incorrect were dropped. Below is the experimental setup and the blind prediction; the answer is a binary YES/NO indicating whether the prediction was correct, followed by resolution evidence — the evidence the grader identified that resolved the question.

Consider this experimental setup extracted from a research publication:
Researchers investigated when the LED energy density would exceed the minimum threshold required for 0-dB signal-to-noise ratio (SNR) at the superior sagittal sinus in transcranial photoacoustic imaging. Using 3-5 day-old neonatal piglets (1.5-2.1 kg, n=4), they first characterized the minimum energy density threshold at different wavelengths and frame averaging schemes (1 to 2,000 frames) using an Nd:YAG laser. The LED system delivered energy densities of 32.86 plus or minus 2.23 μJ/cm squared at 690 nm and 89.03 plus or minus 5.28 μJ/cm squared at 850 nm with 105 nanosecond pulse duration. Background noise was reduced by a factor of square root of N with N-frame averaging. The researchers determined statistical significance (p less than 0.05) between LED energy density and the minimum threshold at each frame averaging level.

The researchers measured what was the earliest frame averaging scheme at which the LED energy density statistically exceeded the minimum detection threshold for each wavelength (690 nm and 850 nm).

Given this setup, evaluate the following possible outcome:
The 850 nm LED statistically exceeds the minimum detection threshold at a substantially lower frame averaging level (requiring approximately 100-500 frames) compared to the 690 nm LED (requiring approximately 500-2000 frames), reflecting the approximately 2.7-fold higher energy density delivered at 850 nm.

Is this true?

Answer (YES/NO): NO